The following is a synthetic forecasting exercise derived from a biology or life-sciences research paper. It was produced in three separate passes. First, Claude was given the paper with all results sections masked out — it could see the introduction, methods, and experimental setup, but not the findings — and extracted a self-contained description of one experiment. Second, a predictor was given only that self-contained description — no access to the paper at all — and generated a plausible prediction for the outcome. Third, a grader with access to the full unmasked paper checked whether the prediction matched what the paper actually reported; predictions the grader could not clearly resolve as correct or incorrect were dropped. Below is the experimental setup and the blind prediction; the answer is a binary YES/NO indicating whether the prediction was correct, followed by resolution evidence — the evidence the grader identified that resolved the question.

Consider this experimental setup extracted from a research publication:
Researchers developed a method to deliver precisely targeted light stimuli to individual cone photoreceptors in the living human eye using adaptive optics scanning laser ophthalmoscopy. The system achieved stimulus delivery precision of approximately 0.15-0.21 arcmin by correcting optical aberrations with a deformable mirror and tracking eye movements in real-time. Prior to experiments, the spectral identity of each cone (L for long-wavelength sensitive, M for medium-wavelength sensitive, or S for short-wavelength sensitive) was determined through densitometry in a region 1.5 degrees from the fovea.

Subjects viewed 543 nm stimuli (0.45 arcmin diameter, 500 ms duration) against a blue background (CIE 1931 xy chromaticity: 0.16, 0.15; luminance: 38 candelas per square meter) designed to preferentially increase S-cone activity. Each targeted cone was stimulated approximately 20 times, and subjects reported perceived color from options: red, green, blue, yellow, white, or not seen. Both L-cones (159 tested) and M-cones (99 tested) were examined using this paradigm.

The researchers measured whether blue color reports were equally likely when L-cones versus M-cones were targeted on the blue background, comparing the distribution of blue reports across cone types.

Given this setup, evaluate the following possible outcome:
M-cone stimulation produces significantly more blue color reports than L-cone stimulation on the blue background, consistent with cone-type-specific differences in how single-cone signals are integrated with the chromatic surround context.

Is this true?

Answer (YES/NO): YES